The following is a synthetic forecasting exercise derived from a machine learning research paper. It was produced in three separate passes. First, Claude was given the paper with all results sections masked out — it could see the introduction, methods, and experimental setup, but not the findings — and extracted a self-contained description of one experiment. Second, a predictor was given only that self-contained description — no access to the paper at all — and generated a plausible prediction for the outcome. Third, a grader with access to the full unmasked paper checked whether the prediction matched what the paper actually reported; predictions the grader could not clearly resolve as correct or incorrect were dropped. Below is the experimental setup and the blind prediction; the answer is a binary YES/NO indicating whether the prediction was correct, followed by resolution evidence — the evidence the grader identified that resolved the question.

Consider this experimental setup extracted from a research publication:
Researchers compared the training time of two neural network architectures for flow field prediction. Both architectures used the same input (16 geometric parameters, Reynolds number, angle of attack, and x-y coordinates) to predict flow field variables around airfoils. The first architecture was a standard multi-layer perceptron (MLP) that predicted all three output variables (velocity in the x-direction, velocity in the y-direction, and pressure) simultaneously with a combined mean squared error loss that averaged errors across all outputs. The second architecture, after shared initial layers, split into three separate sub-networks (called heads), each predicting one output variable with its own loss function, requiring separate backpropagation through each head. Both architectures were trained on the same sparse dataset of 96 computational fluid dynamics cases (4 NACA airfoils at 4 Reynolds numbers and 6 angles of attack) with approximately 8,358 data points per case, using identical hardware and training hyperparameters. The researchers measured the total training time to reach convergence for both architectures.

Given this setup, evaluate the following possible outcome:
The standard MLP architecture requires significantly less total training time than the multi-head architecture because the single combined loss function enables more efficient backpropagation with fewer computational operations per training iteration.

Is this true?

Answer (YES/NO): NO